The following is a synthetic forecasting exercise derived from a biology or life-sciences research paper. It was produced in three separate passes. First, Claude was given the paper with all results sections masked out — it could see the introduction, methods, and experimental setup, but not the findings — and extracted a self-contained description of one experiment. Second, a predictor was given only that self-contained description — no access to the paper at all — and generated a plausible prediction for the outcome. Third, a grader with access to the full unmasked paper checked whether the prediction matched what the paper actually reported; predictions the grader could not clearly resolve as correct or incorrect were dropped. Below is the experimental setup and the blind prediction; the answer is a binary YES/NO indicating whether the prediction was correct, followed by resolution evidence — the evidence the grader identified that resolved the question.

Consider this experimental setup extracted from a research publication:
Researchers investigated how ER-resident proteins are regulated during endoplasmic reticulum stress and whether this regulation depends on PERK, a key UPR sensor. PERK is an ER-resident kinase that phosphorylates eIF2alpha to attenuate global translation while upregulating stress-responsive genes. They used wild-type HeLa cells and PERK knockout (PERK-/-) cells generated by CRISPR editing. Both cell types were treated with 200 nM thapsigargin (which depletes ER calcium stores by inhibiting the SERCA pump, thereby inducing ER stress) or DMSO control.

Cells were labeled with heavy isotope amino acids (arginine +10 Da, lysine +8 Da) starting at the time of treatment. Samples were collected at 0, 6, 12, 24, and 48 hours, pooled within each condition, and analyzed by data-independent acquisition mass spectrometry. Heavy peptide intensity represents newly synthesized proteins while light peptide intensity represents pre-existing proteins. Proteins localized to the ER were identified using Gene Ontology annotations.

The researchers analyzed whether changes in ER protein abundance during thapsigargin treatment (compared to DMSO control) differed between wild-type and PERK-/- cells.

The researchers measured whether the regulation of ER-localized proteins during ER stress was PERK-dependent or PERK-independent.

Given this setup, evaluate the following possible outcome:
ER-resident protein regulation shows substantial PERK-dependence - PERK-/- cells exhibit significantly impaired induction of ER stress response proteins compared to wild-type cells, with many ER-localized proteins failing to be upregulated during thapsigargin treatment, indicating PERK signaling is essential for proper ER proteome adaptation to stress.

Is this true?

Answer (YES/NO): NO